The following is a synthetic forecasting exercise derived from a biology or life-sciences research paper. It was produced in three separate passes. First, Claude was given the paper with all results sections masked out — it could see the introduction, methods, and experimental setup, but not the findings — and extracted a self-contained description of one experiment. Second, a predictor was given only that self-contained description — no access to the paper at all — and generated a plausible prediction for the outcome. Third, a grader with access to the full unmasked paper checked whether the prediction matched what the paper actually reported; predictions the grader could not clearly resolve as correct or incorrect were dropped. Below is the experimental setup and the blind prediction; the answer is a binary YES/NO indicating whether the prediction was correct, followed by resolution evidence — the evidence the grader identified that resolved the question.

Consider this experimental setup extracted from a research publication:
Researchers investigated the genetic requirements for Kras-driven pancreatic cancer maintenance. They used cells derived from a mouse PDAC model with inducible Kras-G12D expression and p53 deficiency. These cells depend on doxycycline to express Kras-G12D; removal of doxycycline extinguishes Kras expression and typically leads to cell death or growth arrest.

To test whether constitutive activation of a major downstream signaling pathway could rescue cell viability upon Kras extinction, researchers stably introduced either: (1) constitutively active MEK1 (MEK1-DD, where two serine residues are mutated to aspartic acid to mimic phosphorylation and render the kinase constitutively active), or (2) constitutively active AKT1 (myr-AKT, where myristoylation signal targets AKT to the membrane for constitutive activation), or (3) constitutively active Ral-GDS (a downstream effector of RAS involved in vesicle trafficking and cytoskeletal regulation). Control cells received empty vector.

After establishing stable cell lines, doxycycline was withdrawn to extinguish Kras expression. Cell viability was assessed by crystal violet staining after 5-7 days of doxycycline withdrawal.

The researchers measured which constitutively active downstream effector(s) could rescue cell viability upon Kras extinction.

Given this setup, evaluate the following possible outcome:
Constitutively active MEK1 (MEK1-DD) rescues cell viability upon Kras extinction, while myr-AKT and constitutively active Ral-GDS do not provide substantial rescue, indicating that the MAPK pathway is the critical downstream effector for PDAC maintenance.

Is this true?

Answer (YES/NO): YES